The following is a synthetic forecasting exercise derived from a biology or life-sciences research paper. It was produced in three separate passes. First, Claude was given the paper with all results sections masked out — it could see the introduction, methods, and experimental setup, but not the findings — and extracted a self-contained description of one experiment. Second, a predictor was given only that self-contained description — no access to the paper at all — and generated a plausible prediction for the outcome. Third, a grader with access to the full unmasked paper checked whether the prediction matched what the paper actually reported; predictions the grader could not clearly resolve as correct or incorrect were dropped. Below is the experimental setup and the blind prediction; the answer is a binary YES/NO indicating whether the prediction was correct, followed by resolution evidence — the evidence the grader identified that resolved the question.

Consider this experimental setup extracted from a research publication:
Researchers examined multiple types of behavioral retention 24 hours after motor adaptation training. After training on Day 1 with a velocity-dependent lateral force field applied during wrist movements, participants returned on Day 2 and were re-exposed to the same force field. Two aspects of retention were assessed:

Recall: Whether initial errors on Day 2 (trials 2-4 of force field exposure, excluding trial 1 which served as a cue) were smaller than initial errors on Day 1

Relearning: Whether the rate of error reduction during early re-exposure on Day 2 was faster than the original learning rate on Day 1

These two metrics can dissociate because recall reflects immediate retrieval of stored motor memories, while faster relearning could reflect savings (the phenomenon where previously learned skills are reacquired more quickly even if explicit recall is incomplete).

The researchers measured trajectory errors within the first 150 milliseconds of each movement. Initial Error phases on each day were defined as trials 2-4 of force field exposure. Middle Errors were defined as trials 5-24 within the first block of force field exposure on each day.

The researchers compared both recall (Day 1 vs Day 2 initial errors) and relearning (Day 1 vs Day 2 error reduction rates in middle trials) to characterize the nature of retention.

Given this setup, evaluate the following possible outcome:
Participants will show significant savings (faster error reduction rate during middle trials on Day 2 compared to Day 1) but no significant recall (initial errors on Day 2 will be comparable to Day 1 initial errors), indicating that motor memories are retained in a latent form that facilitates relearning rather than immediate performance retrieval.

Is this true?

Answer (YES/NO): NO